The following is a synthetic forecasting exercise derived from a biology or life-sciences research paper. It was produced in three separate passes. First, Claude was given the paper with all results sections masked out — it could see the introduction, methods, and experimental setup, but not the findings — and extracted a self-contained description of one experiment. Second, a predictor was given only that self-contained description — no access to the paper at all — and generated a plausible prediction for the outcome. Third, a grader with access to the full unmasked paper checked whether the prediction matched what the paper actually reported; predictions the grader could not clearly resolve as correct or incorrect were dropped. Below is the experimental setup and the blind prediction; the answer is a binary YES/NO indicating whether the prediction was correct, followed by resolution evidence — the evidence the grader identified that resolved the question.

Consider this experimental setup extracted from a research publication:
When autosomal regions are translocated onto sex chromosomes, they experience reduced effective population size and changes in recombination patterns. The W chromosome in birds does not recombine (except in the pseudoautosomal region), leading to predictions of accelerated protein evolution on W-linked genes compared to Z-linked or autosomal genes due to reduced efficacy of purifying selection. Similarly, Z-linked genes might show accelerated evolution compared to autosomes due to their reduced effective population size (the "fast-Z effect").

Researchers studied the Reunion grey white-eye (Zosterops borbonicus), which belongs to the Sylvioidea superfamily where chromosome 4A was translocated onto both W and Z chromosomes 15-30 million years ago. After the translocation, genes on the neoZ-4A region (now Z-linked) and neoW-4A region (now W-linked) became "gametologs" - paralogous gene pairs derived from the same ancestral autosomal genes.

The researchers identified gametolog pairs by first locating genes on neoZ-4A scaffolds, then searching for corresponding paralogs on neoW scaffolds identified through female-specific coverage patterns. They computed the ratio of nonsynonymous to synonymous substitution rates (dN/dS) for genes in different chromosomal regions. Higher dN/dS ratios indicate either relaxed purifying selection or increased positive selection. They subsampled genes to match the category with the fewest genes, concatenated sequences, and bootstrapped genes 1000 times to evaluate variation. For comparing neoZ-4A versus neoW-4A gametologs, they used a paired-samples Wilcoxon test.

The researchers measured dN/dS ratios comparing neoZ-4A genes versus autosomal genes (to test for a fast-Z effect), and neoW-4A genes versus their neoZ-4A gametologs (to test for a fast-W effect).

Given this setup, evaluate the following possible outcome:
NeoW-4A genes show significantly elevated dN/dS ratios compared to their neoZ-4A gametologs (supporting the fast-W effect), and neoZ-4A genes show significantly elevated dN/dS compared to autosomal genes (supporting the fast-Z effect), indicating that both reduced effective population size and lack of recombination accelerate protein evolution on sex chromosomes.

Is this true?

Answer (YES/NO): NO